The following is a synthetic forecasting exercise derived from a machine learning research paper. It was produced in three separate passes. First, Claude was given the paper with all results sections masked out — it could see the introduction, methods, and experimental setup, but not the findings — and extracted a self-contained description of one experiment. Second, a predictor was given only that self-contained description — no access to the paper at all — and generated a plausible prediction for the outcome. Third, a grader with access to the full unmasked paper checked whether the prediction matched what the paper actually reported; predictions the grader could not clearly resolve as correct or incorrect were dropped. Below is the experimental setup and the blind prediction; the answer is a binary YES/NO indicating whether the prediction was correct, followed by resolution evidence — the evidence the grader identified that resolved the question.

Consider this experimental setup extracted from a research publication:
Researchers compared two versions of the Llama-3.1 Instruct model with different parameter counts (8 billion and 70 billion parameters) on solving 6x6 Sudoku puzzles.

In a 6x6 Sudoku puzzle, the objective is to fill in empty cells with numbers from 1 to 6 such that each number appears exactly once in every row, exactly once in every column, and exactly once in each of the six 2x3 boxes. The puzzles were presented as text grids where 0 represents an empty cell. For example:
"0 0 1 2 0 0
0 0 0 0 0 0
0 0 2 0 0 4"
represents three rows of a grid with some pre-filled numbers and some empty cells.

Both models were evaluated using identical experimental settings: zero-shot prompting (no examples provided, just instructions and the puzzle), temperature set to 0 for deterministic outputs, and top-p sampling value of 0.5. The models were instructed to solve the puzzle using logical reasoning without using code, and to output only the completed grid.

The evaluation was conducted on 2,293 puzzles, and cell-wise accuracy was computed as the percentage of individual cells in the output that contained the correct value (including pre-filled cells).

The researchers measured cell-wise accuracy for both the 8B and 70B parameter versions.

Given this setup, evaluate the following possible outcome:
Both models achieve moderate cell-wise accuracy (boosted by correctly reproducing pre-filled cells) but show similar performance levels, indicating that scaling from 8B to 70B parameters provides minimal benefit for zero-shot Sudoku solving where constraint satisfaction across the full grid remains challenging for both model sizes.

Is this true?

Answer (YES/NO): YES